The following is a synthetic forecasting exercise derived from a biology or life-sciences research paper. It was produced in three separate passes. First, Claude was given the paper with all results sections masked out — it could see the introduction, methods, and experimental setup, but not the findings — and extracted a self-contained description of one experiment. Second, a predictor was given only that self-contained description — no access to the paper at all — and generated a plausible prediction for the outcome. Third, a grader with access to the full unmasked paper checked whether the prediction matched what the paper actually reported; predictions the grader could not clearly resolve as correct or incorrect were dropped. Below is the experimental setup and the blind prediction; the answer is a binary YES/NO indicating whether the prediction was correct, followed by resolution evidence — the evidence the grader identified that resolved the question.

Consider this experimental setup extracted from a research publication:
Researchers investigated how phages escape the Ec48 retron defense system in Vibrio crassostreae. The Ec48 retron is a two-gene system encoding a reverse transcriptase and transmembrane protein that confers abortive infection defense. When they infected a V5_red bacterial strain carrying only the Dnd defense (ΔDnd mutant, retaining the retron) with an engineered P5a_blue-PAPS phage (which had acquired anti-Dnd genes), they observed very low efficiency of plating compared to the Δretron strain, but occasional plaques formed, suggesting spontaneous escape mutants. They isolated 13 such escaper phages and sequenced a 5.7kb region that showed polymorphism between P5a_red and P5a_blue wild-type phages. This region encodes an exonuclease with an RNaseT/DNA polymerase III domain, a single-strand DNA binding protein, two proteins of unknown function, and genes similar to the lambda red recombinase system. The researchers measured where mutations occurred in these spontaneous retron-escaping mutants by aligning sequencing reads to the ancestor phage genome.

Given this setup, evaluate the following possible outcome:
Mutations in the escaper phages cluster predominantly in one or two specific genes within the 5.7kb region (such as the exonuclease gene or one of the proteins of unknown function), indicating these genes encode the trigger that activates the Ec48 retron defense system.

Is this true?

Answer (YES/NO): YES